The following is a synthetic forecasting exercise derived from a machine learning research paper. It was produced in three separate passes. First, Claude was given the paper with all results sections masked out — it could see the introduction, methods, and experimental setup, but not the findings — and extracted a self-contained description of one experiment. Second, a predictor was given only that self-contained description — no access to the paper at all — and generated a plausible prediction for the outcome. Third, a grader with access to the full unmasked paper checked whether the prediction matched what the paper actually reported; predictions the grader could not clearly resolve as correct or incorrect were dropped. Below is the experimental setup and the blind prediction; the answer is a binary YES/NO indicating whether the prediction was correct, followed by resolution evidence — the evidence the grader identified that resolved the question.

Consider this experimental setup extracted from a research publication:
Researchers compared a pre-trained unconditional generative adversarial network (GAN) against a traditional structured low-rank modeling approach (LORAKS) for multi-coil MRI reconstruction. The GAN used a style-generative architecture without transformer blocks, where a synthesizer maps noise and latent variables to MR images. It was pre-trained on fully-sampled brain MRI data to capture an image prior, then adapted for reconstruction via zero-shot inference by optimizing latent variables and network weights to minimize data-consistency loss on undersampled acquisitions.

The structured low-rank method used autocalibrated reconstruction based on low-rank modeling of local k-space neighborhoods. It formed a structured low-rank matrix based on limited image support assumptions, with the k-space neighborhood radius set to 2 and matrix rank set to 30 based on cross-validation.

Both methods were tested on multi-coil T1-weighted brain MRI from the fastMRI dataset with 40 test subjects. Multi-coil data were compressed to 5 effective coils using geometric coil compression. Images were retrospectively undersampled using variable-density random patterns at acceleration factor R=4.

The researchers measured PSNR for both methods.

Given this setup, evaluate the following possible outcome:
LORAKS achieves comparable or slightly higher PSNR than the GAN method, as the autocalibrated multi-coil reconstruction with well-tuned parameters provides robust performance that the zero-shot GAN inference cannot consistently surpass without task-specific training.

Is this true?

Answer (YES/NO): YES